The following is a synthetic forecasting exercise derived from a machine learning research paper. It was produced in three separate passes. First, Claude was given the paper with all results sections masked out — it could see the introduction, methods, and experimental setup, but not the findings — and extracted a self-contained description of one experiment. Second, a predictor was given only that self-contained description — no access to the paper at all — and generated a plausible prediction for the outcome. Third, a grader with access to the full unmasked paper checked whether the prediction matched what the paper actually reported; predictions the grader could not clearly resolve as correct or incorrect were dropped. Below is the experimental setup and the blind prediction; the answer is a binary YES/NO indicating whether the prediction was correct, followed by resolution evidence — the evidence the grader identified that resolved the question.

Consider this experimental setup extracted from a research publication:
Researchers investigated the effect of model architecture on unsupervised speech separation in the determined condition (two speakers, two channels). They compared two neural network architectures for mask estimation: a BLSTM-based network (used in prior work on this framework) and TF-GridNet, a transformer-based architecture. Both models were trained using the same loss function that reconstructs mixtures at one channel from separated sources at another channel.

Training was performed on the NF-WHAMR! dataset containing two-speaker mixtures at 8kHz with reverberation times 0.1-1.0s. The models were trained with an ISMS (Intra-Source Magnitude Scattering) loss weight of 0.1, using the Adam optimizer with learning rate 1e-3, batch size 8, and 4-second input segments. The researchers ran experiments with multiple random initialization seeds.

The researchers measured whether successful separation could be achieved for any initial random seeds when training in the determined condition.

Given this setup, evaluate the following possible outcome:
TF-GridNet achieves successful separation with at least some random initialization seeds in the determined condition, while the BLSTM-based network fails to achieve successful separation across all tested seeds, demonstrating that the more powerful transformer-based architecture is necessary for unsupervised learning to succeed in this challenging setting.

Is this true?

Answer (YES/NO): YES